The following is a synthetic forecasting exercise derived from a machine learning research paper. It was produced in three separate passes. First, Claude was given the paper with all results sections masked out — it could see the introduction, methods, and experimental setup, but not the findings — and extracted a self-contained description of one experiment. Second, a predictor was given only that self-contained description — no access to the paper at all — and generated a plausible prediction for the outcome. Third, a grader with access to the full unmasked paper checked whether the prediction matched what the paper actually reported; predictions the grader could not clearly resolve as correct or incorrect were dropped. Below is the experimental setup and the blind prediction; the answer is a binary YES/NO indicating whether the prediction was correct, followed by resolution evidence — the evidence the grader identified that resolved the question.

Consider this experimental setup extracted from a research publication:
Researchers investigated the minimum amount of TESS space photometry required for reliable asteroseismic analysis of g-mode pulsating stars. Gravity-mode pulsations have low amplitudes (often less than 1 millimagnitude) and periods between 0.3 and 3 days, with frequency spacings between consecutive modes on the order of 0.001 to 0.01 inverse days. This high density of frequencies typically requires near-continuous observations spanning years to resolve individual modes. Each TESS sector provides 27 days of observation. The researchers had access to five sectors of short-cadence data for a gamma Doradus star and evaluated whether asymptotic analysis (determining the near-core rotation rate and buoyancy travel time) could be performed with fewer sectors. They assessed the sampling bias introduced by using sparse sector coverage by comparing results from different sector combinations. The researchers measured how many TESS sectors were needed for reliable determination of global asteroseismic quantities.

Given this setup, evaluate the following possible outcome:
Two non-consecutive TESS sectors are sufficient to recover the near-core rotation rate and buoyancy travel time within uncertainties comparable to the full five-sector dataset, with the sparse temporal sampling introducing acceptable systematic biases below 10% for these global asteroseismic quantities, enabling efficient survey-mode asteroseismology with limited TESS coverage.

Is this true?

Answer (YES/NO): NO